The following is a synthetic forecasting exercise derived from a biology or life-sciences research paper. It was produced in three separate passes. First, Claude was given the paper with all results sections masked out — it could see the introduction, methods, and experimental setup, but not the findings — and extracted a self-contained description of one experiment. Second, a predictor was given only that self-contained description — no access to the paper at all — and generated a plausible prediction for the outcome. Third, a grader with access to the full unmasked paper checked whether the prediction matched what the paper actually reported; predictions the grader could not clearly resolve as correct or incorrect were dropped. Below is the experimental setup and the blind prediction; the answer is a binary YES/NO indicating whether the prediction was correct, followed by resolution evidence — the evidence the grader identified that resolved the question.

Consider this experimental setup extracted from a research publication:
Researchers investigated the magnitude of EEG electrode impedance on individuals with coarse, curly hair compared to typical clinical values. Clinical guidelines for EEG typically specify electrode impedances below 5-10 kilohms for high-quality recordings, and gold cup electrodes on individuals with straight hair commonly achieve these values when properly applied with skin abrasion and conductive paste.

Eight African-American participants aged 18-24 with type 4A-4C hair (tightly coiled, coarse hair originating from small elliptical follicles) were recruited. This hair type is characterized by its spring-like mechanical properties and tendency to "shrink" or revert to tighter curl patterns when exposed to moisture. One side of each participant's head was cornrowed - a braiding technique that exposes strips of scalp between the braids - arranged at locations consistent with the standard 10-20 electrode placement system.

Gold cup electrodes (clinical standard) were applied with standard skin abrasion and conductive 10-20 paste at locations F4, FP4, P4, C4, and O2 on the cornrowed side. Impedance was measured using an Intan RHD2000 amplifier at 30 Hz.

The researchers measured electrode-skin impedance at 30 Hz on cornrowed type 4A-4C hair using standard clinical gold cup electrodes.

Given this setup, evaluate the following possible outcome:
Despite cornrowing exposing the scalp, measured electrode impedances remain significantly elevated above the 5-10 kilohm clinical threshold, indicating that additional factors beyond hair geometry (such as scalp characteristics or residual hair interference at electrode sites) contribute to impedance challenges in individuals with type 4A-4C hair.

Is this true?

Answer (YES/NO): YES